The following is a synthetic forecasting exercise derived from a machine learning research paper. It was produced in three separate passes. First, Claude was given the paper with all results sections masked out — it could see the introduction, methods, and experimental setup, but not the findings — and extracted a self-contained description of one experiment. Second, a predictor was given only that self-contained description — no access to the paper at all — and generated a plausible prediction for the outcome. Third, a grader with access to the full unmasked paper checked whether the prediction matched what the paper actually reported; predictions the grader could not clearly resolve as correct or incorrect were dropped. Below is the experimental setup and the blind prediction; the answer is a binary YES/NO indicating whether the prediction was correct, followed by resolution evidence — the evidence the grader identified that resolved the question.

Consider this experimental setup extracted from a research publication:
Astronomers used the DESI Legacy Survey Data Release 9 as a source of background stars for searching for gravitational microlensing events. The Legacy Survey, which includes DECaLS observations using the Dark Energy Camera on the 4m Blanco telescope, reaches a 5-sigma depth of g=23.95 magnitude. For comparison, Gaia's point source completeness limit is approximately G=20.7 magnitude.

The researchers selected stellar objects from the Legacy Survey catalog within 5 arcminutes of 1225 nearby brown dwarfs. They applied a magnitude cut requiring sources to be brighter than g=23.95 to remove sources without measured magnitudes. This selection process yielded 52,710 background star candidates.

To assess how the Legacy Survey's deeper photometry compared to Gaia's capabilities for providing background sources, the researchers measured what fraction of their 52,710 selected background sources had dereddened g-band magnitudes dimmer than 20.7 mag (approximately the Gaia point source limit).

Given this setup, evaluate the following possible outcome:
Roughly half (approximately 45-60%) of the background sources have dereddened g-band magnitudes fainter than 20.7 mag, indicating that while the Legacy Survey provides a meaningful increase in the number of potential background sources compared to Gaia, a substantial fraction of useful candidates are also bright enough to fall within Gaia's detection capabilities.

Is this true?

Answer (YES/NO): NO